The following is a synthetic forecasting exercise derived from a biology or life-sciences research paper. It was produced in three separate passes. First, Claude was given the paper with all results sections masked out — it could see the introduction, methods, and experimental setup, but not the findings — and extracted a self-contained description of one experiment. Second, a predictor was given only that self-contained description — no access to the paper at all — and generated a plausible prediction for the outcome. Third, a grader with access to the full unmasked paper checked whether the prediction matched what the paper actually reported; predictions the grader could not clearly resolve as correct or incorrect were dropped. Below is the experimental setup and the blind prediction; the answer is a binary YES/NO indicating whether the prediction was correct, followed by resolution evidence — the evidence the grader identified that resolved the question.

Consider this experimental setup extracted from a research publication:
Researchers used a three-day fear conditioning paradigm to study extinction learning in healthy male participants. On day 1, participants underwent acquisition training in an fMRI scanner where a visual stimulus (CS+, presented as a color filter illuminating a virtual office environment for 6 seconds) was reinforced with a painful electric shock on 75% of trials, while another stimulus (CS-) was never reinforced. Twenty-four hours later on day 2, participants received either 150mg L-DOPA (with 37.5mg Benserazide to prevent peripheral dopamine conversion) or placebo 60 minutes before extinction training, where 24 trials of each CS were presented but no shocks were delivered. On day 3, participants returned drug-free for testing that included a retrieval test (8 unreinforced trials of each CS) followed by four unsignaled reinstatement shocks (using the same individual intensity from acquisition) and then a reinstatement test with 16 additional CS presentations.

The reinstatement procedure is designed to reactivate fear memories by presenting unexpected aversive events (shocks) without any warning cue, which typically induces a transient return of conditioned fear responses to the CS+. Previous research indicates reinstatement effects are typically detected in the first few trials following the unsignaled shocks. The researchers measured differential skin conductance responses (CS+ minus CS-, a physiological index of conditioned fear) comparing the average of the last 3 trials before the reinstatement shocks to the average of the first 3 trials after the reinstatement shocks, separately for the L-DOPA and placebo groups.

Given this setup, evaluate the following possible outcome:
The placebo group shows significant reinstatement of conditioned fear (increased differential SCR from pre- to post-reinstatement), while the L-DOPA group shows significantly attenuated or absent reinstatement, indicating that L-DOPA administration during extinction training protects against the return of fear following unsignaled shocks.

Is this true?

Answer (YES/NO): YES